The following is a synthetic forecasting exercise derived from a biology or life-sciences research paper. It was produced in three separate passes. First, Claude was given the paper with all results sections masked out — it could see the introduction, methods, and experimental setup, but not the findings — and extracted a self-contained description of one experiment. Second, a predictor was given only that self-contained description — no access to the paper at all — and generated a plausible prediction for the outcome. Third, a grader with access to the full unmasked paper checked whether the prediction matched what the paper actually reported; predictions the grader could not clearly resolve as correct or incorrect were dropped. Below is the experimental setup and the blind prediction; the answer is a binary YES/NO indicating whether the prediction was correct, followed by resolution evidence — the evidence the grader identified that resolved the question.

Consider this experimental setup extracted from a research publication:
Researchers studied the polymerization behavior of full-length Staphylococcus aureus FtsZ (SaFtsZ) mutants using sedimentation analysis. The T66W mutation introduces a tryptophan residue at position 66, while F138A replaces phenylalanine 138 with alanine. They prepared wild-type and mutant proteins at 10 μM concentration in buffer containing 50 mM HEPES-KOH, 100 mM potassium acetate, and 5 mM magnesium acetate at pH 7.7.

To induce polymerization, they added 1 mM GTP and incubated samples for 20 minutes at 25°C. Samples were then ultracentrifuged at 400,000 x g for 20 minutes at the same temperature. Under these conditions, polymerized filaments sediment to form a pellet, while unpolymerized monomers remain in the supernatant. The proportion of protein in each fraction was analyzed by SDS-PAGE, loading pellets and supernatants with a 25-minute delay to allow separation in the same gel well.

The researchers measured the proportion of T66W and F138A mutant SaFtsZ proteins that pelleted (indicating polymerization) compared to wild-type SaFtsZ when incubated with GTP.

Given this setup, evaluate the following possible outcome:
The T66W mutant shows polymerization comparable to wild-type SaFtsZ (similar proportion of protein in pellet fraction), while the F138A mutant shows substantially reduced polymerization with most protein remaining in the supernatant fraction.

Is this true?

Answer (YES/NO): NO